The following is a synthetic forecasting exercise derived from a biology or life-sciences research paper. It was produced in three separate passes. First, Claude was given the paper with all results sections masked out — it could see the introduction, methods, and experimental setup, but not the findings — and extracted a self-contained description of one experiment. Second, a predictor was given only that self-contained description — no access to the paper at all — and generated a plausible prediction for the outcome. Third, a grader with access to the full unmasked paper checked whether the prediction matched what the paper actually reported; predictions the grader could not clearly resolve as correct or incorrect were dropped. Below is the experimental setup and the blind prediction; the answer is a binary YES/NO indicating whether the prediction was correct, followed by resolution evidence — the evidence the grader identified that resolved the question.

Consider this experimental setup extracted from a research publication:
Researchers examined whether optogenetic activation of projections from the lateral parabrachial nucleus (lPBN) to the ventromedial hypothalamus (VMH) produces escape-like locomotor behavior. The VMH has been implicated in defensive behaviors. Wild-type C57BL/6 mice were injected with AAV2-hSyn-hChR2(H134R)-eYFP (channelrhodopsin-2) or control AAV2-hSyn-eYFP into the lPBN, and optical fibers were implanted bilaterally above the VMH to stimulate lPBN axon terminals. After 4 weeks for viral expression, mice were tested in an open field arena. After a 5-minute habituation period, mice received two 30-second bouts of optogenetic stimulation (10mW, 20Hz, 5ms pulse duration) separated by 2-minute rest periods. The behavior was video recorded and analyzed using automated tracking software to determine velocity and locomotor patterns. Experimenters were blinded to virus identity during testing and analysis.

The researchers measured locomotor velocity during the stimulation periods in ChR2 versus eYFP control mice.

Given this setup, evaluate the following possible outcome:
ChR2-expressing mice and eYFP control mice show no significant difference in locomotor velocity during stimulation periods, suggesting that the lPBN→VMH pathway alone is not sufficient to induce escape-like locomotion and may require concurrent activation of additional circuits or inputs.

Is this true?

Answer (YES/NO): NO